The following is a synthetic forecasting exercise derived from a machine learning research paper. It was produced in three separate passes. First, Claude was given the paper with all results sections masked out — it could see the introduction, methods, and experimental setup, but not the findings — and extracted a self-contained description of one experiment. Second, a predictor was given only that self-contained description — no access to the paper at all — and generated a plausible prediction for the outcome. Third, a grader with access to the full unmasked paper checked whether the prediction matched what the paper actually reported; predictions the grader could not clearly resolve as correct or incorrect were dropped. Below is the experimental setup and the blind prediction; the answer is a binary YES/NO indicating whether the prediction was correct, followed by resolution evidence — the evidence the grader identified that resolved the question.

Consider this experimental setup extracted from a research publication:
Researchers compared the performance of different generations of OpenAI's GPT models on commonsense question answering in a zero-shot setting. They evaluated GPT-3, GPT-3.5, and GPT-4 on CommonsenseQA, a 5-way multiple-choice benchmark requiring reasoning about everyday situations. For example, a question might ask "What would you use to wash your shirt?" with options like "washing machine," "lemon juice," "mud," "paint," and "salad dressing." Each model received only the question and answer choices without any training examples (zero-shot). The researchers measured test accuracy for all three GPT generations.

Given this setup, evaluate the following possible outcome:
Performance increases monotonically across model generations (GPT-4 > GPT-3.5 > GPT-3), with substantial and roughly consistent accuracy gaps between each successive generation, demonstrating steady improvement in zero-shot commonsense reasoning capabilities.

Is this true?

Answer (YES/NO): NO